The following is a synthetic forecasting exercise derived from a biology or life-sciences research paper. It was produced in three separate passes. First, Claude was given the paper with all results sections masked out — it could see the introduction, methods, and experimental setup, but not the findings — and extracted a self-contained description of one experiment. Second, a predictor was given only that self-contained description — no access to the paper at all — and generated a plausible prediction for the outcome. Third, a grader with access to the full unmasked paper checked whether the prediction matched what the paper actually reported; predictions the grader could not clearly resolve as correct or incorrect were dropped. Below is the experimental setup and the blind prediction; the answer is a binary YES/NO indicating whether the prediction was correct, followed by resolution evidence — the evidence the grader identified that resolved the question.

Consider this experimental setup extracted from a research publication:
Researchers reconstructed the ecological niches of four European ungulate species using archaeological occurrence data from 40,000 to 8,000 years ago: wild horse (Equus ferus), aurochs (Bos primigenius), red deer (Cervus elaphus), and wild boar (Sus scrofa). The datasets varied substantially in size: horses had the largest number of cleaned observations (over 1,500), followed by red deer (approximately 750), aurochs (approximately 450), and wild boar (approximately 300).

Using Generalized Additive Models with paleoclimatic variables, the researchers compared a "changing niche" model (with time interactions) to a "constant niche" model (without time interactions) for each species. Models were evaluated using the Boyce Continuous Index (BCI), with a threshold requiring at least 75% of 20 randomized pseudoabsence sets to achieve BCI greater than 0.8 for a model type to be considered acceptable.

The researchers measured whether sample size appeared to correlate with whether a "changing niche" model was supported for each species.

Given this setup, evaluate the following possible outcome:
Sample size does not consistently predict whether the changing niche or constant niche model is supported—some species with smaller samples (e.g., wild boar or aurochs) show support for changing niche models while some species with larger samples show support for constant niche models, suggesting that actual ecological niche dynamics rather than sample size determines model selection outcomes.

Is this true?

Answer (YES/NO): YES